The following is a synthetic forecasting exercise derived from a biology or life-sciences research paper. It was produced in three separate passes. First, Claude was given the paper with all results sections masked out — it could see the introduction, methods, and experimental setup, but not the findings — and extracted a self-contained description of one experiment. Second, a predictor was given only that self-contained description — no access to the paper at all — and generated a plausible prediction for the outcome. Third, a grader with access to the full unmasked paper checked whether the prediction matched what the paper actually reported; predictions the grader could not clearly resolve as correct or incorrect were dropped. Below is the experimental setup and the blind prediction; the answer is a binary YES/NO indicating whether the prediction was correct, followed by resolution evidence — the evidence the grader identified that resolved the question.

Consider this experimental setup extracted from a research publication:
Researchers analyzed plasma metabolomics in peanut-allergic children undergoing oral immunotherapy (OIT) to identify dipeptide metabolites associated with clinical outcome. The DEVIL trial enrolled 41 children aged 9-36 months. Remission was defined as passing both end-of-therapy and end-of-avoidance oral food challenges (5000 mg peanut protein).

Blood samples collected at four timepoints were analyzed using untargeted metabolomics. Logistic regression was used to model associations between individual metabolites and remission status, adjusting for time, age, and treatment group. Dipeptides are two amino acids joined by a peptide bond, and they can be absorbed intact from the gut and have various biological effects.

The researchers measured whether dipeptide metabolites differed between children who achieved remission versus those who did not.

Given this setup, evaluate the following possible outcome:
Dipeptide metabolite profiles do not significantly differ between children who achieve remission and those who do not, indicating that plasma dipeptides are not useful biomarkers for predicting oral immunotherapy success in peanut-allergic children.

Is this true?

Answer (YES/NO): NO